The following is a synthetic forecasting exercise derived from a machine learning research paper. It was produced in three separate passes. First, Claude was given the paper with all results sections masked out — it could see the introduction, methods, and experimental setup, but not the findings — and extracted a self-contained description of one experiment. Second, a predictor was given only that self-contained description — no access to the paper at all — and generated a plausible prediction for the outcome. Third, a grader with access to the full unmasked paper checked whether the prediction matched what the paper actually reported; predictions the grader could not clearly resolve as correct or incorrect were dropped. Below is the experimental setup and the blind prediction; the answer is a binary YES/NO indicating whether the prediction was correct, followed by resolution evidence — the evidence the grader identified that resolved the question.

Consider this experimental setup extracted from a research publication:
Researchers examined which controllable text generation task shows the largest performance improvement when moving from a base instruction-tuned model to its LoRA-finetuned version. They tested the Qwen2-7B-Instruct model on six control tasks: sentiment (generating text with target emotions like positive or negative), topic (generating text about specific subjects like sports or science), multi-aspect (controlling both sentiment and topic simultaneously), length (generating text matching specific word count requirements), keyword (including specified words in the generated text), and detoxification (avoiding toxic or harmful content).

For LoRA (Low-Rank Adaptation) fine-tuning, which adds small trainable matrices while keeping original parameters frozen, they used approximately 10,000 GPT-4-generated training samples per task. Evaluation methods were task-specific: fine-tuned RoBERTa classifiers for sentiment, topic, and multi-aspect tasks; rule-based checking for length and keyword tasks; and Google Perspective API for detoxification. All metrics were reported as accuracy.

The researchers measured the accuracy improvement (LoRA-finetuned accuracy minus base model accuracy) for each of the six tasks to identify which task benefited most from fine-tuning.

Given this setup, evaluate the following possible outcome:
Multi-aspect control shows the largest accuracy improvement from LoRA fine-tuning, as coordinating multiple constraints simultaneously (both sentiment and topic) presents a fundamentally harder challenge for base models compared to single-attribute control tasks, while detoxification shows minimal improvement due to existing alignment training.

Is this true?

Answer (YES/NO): NO